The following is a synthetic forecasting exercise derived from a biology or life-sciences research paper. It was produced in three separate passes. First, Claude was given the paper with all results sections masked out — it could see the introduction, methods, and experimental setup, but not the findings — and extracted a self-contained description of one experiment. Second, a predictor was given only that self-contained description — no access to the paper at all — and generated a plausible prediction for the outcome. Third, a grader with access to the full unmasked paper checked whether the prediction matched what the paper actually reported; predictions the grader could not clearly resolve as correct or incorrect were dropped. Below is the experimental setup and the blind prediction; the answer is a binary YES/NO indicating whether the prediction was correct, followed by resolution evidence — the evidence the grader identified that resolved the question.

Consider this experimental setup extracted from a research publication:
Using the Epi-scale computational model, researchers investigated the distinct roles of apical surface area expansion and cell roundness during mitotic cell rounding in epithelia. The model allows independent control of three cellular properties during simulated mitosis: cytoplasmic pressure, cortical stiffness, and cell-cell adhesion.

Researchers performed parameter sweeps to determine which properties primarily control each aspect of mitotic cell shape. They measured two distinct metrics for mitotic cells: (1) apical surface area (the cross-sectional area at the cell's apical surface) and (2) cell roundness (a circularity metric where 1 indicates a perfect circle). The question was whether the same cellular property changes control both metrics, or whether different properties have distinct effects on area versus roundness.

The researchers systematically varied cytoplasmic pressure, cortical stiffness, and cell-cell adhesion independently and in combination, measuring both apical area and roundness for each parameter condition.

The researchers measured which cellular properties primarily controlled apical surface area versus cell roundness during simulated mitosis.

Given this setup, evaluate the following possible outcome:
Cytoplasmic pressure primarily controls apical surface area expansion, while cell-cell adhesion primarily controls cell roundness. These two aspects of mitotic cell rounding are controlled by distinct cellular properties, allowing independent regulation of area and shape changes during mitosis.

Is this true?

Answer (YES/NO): NO